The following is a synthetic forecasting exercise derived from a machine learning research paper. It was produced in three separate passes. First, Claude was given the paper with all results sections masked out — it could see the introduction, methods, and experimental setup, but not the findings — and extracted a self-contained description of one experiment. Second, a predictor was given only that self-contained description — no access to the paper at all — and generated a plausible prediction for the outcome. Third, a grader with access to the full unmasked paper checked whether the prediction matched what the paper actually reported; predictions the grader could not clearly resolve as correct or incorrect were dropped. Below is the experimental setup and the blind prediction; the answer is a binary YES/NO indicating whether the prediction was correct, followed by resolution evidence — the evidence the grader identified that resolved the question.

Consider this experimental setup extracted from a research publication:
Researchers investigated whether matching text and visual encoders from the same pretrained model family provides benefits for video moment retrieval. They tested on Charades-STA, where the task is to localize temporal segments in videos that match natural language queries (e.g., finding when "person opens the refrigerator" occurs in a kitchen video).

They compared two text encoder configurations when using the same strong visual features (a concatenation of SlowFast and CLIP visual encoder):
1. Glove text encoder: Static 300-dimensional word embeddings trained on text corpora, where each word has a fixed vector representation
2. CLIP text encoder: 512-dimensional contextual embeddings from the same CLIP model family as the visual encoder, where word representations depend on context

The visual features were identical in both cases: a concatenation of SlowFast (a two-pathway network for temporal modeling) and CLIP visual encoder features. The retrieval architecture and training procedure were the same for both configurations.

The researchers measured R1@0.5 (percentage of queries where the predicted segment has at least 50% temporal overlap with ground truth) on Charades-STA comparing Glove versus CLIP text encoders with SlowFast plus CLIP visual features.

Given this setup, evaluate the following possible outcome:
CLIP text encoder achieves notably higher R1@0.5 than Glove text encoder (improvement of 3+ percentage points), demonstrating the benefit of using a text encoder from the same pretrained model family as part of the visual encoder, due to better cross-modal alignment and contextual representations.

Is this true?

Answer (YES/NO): NO